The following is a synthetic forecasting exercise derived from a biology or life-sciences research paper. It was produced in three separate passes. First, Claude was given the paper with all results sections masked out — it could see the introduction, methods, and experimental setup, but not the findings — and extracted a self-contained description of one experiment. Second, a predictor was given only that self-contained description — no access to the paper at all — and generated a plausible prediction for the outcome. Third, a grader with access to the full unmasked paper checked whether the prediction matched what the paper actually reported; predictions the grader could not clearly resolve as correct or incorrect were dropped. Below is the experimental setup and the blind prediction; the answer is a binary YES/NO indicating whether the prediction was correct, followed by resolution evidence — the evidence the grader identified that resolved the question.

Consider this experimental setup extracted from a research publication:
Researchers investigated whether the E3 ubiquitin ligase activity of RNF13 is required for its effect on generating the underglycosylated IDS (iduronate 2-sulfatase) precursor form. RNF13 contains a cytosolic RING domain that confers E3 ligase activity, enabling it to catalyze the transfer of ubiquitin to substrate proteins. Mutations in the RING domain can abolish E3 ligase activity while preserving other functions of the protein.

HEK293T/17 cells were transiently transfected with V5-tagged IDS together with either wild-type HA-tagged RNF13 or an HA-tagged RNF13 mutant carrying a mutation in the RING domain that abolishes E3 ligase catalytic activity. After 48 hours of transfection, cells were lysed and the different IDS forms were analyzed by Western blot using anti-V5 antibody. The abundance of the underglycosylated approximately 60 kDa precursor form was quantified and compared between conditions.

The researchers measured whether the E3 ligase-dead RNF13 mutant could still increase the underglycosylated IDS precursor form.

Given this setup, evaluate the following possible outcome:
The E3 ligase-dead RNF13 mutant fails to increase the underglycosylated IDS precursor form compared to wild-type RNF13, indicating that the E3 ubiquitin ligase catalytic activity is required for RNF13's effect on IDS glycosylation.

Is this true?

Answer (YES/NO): YES